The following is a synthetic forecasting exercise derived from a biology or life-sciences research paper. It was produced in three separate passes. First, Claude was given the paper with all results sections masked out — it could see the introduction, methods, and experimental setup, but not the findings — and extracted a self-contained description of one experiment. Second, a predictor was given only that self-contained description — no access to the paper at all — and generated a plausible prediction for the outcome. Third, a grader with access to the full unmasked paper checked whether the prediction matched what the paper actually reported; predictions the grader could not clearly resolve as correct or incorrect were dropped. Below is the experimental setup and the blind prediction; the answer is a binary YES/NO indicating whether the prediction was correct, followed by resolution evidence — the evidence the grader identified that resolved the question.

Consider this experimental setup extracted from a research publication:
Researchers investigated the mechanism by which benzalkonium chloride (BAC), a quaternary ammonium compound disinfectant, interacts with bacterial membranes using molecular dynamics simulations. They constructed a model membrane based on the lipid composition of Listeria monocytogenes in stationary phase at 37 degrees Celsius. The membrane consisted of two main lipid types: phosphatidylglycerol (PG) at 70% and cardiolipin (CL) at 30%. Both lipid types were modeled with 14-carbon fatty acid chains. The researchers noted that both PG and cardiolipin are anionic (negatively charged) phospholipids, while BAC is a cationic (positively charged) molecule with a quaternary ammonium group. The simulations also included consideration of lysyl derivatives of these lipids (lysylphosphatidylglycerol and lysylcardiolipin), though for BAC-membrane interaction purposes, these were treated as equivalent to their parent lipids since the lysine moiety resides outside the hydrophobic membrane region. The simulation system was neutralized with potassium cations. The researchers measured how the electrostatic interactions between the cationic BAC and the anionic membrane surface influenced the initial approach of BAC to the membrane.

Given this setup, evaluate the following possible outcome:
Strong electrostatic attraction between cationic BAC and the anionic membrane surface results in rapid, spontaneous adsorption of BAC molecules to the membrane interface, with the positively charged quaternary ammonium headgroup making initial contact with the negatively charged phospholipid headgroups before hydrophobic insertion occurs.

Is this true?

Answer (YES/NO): YES